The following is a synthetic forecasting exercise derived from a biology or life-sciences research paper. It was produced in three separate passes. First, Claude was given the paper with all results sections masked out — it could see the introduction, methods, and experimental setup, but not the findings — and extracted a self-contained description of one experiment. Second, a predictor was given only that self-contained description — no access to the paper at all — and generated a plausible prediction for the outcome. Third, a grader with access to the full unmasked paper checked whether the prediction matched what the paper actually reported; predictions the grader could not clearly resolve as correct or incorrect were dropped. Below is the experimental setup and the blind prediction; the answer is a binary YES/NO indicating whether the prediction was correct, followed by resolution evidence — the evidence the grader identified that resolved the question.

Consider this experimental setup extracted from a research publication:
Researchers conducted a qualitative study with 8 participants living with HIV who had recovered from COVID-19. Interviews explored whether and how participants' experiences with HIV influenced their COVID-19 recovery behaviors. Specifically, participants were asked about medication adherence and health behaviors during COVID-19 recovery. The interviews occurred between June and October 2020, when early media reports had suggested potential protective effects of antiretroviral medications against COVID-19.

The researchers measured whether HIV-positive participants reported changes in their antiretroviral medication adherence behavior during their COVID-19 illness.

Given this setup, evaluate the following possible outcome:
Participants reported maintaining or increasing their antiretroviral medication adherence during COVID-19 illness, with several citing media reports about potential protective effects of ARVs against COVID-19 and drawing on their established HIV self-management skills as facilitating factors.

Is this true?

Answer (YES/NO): NO